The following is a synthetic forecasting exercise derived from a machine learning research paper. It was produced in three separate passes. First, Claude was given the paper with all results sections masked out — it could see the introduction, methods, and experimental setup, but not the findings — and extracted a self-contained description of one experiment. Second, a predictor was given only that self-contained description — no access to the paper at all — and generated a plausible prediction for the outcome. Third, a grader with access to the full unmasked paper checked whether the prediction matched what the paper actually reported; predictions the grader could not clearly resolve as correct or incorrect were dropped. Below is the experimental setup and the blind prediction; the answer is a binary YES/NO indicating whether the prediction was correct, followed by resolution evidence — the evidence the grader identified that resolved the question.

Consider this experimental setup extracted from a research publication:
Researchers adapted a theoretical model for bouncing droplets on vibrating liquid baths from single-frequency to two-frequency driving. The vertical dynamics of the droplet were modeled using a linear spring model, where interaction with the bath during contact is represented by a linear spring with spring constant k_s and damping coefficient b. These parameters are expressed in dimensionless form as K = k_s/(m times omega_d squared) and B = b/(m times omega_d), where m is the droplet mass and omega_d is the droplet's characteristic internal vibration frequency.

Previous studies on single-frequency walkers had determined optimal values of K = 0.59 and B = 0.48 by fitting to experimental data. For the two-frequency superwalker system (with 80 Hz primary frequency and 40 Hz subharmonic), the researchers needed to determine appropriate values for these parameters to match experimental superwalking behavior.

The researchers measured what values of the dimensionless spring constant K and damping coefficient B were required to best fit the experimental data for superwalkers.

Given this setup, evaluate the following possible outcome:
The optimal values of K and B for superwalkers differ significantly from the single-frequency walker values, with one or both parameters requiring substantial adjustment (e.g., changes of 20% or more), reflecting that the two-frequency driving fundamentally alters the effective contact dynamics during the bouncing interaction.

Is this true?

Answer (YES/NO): YES